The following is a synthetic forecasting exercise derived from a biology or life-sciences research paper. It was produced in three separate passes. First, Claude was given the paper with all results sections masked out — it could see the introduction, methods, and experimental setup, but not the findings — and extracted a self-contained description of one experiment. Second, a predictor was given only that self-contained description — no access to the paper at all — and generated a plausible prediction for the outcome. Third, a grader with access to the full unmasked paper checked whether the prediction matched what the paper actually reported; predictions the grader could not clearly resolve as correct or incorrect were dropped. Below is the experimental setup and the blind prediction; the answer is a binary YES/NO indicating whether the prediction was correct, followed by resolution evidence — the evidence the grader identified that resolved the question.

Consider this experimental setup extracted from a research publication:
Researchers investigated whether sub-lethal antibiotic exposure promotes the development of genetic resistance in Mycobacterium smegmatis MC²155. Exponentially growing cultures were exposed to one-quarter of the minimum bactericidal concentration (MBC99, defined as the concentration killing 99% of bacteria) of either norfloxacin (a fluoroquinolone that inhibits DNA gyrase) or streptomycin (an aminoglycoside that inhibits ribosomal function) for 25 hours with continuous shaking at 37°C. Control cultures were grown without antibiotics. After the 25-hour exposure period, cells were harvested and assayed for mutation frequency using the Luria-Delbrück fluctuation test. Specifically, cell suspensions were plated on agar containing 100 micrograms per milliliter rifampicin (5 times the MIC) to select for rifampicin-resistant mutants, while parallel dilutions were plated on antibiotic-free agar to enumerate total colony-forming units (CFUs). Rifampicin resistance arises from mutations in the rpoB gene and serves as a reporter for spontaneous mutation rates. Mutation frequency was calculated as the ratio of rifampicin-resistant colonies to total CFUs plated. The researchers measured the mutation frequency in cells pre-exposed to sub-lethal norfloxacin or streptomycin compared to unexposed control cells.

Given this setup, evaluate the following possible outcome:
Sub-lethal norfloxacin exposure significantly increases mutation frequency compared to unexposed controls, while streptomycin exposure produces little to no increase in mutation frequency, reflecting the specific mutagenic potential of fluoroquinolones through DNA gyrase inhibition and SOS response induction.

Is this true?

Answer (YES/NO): NO